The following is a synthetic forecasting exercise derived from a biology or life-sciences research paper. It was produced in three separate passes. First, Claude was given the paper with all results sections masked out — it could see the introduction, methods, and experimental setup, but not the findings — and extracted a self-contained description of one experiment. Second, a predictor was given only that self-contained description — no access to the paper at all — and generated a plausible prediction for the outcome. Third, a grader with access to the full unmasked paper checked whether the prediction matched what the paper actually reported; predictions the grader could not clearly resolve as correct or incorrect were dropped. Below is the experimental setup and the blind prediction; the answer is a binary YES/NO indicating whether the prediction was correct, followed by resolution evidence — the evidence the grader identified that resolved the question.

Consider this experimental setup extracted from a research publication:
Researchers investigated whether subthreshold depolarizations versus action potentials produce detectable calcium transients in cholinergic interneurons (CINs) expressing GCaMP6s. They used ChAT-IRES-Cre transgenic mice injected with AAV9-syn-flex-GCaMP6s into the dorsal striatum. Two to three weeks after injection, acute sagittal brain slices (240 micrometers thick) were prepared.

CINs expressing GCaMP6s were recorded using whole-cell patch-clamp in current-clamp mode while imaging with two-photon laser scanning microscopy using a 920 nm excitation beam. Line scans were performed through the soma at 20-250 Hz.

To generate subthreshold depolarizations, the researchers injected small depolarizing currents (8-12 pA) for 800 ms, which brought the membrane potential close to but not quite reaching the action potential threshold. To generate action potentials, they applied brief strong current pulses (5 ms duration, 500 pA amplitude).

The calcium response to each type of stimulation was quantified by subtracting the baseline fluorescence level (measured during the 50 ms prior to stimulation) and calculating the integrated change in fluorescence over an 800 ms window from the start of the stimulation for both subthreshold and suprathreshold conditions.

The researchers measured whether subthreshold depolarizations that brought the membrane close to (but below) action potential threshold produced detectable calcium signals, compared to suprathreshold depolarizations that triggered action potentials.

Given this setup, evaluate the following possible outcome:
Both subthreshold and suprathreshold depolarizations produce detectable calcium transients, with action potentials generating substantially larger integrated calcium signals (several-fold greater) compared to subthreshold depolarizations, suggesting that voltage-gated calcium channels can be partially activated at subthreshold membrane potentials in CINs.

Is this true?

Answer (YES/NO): NO